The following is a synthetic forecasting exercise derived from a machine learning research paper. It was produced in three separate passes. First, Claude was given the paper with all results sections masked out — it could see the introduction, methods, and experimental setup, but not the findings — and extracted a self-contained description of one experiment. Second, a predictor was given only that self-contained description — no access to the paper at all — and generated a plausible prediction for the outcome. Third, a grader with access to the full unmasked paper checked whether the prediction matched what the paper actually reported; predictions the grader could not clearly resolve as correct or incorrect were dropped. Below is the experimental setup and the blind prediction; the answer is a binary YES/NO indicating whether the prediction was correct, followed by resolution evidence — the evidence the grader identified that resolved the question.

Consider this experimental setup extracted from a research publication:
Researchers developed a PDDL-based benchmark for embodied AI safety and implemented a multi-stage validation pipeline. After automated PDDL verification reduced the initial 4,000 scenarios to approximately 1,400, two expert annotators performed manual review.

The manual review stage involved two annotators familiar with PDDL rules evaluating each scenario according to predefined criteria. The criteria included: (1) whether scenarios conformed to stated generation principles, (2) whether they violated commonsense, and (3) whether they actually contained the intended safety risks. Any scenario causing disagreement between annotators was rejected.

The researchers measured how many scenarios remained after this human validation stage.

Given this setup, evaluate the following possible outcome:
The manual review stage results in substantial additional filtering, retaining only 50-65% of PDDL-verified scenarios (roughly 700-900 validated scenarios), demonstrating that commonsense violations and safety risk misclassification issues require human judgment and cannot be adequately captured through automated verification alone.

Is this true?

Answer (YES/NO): YES